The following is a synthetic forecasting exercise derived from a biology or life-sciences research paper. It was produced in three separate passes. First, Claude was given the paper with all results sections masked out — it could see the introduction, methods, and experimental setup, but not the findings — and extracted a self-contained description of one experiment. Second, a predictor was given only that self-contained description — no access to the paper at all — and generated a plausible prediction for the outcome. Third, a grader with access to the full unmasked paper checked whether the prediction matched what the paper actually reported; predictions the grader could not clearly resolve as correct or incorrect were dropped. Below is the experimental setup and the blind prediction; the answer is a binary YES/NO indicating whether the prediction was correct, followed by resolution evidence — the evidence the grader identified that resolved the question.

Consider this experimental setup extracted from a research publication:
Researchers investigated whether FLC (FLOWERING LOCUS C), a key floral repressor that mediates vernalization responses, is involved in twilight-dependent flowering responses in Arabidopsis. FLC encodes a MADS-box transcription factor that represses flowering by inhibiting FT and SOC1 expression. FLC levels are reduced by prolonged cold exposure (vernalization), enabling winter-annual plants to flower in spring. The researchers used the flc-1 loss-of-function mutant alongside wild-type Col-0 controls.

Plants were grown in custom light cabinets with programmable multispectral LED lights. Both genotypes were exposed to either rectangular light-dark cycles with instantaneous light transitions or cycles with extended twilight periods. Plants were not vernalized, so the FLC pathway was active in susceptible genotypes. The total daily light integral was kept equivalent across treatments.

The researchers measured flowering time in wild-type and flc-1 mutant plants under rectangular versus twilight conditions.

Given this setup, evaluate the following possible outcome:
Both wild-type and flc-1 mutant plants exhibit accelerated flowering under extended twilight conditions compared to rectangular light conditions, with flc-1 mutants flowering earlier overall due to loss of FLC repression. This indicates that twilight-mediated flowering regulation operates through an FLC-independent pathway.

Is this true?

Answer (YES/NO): NO